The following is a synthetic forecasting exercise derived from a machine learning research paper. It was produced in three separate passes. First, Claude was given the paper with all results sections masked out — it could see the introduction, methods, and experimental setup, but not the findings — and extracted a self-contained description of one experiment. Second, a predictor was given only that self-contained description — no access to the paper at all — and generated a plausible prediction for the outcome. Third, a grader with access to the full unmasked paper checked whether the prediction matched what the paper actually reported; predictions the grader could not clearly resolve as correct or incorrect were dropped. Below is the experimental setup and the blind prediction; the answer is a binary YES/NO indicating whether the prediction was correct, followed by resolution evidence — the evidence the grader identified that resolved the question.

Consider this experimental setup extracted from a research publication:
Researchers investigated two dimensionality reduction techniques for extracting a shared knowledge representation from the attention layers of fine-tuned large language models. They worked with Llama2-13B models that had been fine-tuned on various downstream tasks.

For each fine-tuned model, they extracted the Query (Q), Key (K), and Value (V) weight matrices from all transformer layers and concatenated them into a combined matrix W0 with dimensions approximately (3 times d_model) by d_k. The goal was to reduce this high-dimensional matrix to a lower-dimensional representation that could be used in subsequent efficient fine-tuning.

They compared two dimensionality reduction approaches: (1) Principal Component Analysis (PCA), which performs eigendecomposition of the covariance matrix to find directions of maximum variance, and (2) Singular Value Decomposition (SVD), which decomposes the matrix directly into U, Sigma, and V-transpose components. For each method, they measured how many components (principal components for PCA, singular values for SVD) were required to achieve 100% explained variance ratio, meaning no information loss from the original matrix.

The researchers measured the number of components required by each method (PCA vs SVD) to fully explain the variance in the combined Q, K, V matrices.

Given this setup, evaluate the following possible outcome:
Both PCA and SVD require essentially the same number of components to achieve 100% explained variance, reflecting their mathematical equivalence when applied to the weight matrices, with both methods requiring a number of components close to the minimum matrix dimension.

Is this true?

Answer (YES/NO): NO